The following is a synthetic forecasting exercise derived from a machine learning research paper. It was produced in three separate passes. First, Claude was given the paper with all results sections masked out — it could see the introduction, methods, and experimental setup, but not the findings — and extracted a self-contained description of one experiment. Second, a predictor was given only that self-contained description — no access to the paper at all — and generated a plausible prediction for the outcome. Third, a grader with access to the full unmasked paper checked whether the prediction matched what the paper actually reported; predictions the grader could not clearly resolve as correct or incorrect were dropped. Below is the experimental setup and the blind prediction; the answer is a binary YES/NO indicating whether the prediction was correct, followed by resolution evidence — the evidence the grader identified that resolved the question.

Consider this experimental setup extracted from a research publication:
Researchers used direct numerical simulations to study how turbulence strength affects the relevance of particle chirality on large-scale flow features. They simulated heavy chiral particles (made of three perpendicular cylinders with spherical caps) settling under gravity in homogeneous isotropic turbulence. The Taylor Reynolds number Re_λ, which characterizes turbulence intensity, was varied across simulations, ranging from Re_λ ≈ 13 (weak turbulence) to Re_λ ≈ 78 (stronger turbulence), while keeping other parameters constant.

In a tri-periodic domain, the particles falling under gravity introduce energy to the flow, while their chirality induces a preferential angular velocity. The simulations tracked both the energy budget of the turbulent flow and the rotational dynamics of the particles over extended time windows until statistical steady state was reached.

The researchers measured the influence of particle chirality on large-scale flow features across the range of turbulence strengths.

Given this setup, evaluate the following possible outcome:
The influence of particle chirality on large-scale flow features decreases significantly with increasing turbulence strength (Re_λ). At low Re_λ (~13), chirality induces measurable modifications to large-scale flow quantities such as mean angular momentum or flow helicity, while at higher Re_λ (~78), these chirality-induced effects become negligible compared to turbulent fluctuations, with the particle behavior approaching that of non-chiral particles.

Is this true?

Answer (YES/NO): YES